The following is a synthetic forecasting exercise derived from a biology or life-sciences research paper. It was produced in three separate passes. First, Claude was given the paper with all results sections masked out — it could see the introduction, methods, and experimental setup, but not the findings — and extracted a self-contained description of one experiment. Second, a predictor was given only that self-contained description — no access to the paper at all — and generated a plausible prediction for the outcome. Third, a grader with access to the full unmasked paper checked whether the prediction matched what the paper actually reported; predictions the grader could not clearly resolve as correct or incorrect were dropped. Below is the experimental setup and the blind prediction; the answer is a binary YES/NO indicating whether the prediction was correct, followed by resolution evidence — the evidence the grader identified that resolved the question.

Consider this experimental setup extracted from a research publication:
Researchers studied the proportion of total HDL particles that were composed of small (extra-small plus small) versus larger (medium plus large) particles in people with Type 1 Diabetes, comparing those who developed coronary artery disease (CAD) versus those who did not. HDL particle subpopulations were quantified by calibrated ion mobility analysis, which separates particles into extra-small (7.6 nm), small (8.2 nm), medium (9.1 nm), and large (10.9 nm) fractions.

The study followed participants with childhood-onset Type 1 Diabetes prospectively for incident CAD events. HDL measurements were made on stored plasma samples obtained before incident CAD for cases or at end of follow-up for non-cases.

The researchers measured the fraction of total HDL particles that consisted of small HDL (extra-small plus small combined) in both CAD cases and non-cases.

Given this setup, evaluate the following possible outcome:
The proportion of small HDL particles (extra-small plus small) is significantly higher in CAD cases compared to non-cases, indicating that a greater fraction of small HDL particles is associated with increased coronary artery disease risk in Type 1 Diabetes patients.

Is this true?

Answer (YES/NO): NO